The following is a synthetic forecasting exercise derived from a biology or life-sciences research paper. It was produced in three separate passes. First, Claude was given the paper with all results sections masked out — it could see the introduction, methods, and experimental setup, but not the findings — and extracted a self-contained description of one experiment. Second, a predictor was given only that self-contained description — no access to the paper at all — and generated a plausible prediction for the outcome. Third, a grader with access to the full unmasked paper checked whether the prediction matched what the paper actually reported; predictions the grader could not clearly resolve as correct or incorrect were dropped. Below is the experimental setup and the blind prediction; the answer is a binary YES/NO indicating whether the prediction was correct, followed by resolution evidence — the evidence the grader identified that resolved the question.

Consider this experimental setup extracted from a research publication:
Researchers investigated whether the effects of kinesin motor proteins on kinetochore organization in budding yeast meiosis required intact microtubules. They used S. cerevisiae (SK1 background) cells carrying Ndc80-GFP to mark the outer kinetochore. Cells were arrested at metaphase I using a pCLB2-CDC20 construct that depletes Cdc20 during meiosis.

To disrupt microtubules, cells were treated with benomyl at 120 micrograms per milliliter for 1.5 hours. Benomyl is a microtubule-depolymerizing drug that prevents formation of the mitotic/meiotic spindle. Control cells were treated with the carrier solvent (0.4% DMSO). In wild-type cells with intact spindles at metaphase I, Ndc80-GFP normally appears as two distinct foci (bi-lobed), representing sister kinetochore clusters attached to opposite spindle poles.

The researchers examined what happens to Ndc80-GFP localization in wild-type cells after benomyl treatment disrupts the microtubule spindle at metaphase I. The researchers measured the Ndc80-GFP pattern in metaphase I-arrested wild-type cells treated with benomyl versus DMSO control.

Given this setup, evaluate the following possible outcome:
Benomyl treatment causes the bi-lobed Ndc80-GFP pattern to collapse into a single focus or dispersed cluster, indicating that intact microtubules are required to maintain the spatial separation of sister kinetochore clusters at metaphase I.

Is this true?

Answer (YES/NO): NO